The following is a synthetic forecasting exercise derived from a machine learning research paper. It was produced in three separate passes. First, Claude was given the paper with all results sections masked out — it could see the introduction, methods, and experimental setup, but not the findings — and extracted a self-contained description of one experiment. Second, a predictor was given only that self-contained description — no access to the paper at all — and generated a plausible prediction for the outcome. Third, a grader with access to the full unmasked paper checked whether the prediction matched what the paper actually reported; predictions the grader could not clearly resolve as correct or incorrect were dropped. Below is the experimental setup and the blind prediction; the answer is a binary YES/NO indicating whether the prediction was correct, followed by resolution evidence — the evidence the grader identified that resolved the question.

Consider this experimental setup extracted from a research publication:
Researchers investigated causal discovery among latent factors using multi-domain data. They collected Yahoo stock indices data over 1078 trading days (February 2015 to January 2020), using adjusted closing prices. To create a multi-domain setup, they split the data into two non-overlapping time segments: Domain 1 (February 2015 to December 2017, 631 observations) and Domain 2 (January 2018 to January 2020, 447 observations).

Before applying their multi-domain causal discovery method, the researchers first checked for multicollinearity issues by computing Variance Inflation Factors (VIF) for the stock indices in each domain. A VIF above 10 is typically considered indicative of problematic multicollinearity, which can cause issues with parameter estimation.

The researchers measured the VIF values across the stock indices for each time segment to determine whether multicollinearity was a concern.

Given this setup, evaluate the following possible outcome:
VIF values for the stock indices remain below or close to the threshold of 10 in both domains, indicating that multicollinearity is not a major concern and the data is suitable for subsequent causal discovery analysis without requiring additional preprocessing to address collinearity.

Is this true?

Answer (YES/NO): YES